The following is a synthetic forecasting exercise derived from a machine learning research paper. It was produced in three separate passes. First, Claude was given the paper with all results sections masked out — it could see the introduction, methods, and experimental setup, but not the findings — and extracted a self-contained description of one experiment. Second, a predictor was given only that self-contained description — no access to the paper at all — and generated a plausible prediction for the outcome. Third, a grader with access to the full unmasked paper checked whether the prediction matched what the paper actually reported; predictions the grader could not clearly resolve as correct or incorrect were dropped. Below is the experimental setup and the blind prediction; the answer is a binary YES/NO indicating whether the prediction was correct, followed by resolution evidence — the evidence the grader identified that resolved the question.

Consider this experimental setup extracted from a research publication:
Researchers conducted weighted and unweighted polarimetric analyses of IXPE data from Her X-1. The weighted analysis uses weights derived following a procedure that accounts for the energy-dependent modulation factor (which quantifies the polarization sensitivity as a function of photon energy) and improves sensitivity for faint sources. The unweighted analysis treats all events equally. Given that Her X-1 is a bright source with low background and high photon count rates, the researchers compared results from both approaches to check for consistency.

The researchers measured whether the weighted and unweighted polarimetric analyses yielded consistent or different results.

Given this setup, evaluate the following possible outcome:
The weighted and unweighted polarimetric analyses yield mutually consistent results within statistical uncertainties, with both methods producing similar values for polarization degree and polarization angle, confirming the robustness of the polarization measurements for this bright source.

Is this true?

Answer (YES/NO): YES